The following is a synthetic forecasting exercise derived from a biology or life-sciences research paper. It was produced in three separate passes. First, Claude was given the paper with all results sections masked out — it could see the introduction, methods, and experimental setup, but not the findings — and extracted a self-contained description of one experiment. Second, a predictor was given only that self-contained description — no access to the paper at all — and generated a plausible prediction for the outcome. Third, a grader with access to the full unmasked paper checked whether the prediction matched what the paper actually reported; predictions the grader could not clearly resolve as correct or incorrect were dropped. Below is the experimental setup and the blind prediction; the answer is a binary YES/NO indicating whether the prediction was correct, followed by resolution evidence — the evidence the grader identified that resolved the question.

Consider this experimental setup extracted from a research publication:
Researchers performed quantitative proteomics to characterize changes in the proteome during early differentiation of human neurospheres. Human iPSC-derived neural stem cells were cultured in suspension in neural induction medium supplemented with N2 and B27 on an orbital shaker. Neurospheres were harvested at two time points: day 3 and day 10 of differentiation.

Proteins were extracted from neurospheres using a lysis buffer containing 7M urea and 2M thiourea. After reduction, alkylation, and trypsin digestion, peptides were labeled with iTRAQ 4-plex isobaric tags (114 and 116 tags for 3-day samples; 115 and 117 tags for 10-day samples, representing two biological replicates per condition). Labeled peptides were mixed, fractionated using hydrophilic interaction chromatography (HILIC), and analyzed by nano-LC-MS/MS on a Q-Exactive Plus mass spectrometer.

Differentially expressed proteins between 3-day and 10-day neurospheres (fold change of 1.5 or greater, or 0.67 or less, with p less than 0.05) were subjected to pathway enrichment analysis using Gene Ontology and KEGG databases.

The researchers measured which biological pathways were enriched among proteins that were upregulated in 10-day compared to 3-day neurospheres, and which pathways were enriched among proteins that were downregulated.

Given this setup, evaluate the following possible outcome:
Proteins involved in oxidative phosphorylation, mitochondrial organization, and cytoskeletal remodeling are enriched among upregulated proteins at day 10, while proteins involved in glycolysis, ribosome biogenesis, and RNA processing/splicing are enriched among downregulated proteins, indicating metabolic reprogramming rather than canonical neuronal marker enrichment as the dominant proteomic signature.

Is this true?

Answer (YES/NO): NO